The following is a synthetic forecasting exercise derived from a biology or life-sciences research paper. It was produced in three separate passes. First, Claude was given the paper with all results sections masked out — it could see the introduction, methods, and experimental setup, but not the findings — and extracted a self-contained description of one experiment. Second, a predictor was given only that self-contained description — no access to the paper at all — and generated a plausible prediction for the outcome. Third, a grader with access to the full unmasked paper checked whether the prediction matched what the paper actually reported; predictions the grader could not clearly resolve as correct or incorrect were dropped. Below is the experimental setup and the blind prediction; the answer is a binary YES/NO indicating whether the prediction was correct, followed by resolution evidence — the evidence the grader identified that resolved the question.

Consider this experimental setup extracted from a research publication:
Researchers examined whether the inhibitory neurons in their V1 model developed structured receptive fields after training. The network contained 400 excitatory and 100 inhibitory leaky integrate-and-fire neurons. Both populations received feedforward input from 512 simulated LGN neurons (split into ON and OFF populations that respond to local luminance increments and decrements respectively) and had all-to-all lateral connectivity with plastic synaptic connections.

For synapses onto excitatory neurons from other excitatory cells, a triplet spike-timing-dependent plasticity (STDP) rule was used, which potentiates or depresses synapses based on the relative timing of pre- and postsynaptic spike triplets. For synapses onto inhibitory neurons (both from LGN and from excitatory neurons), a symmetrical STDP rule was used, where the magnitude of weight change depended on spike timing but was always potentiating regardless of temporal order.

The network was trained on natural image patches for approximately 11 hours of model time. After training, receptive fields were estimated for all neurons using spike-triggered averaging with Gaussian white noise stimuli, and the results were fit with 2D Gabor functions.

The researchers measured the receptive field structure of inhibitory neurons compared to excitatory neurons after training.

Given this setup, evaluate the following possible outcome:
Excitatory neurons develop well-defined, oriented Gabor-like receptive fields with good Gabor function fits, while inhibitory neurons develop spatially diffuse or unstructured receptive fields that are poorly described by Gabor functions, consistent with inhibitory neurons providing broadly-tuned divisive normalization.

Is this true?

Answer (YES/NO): NO